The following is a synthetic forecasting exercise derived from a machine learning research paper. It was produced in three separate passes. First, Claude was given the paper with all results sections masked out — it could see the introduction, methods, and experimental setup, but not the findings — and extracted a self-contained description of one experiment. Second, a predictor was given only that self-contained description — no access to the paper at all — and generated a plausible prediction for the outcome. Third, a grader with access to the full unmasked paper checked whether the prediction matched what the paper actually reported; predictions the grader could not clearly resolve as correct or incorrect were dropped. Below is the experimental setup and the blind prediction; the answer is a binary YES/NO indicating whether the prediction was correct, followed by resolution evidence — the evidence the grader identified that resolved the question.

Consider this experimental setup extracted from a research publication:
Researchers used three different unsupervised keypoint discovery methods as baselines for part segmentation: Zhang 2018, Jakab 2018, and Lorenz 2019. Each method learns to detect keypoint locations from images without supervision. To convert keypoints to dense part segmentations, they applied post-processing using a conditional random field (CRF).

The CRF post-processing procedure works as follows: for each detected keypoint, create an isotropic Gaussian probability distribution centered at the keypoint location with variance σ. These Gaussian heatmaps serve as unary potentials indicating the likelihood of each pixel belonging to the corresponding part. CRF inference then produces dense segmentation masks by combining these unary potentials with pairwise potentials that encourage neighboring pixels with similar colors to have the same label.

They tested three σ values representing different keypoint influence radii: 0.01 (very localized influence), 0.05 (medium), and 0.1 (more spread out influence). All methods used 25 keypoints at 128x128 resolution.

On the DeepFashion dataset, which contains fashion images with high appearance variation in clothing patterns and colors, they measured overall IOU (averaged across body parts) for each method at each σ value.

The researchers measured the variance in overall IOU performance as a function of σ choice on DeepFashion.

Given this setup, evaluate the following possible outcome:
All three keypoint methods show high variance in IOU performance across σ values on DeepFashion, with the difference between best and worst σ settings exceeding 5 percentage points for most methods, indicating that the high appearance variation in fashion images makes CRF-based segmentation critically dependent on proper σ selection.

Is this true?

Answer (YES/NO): YES